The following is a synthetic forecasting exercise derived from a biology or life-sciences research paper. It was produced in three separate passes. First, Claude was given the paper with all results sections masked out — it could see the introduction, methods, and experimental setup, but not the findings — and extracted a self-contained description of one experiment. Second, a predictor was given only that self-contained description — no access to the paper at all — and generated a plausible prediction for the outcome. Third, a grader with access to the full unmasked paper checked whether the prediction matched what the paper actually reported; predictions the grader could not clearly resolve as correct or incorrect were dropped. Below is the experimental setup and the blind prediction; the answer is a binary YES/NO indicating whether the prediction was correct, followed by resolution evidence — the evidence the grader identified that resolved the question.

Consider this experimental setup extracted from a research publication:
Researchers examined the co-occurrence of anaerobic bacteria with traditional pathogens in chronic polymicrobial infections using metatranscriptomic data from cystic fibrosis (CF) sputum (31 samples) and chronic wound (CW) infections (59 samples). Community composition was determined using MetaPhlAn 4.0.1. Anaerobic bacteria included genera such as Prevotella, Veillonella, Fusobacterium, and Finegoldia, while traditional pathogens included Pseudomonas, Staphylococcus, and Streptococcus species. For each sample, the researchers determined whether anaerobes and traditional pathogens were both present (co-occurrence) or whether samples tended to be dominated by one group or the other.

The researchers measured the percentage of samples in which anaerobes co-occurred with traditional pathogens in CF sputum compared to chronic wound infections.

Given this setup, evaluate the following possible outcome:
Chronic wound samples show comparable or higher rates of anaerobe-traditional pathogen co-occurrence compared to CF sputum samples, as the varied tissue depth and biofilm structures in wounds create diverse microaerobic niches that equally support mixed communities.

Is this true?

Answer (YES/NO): NO